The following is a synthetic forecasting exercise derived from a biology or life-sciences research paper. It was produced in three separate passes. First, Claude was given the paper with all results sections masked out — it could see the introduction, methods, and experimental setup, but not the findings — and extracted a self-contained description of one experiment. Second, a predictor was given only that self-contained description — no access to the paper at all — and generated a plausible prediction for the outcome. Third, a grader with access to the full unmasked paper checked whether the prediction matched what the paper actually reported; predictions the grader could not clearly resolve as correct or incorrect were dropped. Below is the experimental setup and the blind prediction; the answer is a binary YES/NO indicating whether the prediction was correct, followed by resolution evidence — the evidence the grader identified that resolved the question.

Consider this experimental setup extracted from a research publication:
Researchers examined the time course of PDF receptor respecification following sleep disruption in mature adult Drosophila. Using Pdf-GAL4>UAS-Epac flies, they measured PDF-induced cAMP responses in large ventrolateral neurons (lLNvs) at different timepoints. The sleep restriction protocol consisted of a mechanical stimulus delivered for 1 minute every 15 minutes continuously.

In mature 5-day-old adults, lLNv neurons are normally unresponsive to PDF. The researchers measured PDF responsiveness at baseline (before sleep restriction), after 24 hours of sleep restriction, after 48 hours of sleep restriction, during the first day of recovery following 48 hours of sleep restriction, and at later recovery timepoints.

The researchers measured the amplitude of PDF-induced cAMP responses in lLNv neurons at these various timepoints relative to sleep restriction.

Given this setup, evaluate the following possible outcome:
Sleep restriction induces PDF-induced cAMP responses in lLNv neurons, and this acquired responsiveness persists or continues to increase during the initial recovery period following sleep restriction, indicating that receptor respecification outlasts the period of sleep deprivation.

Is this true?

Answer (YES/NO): YES